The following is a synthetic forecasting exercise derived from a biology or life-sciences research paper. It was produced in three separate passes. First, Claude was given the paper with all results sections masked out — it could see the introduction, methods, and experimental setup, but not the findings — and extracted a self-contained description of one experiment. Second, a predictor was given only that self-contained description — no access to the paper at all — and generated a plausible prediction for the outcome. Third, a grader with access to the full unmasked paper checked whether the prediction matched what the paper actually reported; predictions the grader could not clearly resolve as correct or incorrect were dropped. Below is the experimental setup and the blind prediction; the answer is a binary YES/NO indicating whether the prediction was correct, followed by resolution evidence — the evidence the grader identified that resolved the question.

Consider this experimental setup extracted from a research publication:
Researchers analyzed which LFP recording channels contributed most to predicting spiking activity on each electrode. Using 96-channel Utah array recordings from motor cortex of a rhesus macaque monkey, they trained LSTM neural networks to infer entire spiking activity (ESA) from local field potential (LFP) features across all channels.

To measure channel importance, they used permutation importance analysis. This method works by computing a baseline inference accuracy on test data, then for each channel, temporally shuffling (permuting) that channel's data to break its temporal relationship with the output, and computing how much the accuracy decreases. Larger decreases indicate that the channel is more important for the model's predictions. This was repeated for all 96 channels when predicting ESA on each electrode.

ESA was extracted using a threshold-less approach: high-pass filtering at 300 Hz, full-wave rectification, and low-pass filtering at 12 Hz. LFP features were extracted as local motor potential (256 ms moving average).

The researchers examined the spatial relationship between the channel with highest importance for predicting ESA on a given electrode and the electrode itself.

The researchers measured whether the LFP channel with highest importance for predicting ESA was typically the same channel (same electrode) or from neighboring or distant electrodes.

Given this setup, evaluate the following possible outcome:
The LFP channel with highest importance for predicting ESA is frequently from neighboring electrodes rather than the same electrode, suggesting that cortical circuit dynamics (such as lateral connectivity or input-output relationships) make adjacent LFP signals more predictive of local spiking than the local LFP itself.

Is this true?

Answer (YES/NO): NO